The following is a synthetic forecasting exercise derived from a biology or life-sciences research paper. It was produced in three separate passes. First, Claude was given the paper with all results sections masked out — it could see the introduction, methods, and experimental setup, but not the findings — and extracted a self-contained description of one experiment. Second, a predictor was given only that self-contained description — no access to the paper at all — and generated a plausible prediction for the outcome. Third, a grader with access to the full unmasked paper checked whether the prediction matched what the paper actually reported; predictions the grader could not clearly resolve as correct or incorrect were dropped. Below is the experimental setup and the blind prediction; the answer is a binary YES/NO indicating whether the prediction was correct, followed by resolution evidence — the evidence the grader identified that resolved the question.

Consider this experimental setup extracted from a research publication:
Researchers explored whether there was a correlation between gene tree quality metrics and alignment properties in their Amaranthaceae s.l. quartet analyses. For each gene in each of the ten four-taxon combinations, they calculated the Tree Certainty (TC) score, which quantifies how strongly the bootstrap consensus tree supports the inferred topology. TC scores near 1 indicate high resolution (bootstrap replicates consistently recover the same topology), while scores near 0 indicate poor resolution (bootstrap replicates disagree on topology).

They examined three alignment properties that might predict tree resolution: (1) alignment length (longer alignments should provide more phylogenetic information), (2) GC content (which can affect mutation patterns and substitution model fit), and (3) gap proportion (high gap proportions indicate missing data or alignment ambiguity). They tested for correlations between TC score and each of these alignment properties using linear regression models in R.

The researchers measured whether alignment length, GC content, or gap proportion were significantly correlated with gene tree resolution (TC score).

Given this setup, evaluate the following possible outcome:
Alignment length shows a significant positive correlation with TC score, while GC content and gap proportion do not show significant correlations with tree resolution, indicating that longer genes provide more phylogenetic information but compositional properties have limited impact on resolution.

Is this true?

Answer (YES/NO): NO